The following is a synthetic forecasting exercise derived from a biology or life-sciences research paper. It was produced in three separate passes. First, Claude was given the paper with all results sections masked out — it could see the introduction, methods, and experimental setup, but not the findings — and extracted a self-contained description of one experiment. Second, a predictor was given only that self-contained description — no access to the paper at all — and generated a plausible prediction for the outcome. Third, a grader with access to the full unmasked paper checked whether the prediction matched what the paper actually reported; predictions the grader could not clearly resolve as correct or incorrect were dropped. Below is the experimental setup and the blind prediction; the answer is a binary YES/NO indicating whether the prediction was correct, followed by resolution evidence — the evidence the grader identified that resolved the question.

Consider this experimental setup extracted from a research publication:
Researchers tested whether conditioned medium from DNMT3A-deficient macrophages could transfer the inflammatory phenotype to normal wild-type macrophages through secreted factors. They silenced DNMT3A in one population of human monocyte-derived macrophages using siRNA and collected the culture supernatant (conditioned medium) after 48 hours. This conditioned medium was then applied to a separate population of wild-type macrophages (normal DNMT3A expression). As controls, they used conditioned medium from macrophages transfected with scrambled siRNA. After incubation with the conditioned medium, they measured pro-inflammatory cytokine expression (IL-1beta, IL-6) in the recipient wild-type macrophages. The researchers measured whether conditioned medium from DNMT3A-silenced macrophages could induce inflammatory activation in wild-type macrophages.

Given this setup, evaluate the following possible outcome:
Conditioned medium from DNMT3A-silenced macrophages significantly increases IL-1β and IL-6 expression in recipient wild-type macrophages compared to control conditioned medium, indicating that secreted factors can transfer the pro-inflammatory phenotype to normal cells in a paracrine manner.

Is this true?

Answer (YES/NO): YES